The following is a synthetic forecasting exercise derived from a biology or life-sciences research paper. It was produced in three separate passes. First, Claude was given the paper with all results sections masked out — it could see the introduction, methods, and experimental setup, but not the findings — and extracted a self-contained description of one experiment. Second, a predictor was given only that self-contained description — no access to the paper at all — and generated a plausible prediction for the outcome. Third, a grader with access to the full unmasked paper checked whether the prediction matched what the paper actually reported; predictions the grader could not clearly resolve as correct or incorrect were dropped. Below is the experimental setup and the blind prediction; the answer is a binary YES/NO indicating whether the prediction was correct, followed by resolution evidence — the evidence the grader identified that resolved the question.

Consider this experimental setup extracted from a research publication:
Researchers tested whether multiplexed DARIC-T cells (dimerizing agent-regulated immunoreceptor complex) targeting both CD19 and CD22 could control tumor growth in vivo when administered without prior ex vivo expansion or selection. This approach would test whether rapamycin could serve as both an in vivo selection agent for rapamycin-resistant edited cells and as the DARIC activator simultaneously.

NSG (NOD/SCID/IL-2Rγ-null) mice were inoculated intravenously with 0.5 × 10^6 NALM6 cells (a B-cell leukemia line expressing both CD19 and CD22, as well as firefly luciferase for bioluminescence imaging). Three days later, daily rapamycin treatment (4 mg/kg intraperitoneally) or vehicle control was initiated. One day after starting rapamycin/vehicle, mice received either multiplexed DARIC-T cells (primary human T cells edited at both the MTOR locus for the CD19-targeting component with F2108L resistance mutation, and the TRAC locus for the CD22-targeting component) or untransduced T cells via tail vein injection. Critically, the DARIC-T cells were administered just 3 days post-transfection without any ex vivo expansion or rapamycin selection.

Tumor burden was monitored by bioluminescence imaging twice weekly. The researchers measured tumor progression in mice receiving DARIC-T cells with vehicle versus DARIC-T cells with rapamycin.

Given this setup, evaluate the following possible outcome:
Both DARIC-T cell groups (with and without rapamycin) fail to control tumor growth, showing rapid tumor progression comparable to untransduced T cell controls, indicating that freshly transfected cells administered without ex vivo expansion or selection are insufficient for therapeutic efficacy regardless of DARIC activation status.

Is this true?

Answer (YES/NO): NO